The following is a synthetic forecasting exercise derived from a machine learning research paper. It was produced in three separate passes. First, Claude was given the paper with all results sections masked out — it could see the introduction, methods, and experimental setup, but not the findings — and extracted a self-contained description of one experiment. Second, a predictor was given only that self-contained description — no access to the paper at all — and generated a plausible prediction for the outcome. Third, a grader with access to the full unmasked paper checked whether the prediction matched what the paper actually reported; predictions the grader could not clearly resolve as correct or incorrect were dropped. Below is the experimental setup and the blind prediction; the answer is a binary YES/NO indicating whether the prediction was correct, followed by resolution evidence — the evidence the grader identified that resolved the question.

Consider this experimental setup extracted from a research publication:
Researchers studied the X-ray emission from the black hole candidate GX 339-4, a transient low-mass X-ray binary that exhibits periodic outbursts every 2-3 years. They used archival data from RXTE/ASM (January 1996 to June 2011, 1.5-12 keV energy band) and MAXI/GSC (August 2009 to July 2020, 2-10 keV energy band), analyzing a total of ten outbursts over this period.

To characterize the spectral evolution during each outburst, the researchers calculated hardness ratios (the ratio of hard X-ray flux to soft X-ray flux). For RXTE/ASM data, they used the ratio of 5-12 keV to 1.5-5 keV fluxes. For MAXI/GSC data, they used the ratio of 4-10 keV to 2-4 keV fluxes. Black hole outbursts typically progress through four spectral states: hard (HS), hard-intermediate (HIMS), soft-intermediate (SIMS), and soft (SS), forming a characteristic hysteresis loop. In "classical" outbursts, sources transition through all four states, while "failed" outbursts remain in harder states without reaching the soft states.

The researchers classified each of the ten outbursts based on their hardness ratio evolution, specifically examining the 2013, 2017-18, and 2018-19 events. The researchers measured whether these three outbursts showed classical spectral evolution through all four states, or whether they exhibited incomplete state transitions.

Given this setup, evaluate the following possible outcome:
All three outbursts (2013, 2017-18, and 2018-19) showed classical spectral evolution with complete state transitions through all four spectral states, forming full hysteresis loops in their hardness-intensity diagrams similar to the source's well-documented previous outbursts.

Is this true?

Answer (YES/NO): NO